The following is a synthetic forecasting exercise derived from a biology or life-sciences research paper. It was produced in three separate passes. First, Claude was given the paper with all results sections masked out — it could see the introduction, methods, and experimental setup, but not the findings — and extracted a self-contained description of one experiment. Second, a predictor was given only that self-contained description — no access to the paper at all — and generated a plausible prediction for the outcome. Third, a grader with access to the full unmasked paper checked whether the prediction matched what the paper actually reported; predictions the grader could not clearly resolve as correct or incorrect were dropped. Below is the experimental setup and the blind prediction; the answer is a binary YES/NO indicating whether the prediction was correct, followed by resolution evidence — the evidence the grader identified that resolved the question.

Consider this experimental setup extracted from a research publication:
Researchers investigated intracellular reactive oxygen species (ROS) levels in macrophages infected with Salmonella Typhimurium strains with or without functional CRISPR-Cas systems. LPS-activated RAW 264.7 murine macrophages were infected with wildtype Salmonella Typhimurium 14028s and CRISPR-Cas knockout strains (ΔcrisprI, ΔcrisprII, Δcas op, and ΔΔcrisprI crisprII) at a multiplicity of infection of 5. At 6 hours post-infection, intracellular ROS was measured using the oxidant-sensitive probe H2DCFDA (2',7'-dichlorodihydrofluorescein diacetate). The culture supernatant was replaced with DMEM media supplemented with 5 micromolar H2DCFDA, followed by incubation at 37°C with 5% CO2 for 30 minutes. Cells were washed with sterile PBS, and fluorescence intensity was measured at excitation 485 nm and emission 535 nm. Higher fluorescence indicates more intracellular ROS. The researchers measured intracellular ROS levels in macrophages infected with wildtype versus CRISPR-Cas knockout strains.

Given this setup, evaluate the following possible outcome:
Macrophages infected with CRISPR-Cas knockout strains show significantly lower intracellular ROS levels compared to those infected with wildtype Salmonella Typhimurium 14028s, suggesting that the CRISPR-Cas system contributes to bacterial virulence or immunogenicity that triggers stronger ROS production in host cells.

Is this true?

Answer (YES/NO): NO